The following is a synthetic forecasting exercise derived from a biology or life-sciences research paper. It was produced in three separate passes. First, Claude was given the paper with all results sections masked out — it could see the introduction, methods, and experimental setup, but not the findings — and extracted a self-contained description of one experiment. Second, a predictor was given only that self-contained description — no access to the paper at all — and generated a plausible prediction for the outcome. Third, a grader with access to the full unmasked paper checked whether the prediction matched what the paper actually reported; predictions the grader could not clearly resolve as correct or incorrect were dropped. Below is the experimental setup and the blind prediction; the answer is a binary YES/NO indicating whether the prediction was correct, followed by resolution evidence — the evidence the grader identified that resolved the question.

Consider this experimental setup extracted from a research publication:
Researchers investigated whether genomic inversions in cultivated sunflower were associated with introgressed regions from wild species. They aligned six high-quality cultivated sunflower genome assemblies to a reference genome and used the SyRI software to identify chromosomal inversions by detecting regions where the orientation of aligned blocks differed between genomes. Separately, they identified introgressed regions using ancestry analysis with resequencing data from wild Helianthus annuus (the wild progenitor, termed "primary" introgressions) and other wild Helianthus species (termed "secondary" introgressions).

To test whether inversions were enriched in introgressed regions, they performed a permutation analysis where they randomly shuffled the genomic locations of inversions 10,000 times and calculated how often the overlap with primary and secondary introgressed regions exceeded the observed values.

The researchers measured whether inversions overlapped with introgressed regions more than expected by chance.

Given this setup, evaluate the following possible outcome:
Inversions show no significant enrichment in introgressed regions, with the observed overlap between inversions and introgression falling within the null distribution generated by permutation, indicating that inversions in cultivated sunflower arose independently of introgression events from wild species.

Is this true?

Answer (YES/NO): NO